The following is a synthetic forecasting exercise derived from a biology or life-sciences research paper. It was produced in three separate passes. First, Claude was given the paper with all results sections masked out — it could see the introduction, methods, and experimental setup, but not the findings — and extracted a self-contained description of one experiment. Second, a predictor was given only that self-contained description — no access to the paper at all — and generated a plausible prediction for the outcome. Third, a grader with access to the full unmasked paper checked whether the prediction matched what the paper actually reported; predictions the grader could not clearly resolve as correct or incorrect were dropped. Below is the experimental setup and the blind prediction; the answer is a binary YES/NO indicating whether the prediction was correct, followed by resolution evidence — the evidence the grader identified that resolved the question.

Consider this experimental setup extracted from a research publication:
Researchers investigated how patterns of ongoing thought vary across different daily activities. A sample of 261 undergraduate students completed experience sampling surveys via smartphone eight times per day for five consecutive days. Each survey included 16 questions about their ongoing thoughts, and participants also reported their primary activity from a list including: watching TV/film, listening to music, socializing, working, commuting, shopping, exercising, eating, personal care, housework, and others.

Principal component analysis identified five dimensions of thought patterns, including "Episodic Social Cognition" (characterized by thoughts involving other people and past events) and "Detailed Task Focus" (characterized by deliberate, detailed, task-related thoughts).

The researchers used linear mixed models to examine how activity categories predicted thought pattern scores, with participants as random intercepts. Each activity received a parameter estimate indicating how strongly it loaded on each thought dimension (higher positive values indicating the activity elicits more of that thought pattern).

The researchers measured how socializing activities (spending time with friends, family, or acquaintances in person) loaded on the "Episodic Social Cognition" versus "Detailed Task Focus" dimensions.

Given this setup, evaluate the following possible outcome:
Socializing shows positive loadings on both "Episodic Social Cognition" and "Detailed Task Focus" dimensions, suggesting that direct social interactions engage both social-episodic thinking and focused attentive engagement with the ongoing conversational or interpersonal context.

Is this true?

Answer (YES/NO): NO